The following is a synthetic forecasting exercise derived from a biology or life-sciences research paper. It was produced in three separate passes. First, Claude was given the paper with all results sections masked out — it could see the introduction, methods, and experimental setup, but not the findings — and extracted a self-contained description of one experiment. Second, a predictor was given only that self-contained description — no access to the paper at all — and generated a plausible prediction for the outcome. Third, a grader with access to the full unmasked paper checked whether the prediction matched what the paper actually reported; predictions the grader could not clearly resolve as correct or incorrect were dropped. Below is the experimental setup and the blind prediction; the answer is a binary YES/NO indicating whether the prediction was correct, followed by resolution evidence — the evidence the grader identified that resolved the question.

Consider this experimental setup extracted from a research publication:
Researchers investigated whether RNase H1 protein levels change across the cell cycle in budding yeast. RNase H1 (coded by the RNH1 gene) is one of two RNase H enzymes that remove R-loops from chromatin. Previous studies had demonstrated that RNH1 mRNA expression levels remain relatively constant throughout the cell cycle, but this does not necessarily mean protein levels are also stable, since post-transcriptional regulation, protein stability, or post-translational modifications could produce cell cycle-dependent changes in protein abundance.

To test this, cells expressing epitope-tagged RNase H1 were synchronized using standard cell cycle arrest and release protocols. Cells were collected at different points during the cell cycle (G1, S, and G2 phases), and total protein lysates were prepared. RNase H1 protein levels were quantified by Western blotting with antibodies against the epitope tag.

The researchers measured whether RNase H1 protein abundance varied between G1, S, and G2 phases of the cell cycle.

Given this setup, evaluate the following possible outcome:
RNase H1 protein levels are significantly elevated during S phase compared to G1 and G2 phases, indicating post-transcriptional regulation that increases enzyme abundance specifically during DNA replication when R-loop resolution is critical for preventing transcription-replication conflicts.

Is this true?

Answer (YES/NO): NO